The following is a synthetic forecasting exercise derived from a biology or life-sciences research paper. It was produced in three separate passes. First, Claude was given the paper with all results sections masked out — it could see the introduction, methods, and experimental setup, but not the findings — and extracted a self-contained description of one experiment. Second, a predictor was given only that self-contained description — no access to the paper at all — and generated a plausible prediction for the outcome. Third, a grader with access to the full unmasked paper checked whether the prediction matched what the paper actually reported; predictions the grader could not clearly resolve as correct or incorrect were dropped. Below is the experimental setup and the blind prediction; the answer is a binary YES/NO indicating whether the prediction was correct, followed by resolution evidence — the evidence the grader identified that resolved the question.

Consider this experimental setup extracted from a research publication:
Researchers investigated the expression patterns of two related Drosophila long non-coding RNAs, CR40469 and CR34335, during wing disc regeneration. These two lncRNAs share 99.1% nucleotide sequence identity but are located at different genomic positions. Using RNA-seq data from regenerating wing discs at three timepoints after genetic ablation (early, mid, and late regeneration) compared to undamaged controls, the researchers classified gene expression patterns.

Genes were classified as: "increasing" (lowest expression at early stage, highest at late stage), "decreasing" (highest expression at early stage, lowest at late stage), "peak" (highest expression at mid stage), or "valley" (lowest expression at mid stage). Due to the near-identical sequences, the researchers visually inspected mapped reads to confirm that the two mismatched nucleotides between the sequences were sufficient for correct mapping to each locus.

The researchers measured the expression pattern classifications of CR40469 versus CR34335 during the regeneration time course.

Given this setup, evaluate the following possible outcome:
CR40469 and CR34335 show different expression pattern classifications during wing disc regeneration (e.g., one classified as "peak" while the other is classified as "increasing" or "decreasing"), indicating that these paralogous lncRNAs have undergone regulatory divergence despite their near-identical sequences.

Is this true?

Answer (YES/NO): YES